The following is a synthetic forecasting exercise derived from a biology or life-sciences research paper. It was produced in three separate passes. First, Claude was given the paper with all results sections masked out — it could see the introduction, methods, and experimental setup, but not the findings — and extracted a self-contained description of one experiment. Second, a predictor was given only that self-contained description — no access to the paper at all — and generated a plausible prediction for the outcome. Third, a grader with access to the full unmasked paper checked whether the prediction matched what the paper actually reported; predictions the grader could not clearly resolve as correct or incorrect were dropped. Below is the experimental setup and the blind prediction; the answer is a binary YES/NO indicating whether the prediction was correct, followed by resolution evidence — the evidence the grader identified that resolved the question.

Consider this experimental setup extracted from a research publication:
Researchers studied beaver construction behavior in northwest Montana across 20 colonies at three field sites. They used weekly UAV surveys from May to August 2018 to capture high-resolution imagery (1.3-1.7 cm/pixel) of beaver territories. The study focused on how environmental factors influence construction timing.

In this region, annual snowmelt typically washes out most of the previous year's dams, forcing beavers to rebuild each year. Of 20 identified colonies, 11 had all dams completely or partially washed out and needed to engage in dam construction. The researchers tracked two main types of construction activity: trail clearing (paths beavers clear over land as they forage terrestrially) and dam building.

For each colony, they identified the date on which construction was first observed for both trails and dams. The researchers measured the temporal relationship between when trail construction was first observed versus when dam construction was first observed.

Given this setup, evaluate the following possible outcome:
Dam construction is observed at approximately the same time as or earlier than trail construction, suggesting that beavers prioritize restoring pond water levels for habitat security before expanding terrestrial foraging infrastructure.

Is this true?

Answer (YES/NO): NO